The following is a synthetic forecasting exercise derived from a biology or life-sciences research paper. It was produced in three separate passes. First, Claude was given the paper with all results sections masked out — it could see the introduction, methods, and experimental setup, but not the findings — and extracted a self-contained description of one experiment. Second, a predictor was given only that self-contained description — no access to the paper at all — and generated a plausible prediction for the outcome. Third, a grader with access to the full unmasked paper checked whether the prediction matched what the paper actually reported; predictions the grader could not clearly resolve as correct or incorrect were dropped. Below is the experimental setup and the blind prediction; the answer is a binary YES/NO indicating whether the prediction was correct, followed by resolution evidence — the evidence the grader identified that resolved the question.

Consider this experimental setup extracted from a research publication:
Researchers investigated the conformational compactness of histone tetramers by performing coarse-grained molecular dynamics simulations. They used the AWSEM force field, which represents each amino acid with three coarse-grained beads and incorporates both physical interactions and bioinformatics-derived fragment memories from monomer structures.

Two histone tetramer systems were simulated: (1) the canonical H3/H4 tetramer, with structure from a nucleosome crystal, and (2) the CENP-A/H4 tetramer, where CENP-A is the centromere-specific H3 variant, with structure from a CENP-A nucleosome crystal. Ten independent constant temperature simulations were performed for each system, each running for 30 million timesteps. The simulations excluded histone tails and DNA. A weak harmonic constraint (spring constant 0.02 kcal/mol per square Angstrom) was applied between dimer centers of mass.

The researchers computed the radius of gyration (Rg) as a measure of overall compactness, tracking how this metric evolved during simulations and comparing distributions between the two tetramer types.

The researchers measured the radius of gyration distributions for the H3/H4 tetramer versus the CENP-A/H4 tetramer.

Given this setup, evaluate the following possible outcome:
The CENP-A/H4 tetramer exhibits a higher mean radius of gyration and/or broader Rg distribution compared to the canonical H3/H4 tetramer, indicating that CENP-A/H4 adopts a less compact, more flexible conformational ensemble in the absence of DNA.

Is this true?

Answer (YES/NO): NO